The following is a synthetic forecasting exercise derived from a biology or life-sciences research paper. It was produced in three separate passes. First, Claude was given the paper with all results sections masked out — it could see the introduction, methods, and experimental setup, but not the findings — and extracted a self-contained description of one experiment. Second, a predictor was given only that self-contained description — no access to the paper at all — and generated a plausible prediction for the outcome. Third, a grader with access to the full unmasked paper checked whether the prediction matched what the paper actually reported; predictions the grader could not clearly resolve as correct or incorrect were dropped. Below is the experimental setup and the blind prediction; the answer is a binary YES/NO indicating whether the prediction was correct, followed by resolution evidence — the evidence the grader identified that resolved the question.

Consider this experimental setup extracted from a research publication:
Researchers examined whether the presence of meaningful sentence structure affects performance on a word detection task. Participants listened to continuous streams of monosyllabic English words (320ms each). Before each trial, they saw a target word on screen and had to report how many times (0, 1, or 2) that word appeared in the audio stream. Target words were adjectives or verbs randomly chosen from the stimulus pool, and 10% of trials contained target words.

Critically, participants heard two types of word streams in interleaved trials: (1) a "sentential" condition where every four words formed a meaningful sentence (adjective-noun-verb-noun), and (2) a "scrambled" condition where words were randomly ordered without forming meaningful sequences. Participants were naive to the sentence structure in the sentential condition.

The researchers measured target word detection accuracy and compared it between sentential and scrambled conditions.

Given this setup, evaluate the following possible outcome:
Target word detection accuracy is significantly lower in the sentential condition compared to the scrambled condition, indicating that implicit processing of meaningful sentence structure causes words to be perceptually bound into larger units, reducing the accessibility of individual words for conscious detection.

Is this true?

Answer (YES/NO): NO